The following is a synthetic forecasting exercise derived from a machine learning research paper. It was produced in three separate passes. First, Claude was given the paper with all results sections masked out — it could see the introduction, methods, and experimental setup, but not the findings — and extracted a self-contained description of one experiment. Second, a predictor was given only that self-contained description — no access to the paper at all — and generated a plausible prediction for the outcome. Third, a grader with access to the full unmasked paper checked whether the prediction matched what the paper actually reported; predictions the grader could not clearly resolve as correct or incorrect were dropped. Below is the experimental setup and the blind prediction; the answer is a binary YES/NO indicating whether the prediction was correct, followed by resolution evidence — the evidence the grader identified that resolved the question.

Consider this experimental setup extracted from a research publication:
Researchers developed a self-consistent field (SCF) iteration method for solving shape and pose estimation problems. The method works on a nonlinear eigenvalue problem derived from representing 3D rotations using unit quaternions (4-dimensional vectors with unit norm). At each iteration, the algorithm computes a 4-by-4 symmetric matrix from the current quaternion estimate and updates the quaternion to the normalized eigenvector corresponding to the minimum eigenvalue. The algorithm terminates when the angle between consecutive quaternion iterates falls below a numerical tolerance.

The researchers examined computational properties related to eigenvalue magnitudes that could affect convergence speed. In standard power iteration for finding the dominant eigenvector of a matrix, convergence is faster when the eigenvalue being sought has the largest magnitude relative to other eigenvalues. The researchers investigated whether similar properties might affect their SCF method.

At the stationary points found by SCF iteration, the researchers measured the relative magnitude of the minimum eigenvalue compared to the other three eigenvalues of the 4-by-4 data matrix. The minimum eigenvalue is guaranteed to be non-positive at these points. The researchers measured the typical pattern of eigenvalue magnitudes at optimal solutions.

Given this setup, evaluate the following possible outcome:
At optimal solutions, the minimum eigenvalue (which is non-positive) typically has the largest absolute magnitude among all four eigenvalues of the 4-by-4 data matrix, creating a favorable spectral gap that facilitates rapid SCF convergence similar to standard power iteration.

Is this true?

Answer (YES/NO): YES